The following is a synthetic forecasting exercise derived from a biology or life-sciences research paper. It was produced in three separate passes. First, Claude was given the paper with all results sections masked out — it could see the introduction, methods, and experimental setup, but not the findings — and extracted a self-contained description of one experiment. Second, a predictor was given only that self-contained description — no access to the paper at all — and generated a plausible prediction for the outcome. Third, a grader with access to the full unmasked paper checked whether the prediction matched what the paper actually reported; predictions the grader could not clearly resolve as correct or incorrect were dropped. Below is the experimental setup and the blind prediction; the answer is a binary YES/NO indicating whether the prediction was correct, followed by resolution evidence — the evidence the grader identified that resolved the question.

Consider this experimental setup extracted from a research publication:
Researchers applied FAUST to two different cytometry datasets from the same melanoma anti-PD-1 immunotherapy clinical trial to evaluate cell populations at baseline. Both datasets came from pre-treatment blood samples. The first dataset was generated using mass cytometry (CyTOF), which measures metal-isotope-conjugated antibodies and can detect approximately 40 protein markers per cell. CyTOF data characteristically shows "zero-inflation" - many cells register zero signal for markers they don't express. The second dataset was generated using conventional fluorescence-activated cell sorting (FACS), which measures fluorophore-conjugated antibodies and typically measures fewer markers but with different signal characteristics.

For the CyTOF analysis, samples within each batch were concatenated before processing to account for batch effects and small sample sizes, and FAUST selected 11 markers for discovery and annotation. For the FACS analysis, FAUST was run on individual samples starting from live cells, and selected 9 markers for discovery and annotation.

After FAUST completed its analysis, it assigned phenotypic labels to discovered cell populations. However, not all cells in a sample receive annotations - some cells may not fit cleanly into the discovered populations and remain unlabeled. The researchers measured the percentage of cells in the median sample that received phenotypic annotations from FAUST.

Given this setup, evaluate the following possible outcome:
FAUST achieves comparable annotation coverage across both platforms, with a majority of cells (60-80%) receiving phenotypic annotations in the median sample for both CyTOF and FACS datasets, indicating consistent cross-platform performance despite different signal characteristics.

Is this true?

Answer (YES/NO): NO